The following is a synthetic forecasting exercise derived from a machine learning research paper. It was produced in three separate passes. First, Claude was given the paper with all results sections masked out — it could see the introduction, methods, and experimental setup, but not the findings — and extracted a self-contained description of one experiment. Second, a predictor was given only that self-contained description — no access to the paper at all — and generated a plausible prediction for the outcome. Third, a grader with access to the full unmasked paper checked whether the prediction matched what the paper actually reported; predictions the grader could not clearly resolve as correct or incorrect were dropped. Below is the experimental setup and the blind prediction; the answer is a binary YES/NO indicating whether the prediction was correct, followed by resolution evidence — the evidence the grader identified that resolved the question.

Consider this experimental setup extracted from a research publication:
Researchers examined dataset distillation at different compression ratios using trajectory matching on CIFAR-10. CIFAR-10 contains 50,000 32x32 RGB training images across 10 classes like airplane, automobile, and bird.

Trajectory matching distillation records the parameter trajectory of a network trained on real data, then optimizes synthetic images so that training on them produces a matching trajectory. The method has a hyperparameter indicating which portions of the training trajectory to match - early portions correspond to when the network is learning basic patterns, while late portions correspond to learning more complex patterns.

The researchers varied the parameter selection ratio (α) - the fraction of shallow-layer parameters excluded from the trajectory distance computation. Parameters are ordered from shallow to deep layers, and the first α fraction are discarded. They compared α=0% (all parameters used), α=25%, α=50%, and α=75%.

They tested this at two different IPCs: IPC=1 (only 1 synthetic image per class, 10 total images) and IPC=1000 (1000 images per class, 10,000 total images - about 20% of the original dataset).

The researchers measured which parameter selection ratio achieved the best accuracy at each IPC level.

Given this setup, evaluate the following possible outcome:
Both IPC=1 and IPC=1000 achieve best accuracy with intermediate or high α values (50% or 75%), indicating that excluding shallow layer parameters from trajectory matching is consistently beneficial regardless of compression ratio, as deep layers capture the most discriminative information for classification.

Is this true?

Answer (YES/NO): NO